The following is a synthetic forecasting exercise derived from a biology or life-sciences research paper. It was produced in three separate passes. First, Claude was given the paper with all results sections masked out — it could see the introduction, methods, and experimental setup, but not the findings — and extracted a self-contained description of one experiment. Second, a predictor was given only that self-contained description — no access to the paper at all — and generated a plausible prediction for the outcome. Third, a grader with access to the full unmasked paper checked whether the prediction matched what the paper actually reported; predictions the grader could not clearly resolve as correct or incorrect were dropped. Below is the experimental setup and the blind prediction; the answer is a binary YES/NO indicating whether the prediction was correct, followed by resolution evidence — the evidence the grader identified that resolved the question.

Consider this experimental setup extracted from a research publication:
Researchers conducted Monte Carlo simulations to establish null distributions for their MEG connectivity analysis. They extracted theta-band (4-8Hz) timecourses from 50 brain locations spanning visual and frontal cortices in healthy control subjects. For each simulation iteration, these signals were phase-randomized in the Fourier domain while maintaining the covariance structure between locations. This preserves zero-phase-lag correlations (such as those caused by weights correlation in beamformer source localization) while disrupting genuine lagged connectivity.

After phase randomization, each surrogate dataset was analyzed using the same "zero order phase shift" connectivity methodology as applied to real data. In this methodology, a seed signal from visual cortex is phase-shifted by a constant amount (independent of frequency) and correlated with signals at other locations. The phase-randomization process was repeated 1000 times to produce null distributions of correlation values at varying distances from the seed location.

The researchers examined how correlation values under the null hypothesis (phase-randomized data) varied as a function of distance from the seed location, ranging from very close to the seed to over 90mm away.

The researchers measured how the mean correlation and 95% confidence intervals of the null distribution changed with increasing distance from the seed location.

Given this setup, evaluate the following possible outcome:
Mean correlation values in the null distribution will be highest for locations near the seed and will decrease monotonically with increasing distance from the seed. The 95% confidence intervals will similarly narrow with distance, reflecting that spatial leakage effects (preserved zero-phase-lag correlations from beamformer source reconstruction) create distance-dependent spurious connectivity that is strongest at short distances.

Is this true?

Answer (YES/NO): NO